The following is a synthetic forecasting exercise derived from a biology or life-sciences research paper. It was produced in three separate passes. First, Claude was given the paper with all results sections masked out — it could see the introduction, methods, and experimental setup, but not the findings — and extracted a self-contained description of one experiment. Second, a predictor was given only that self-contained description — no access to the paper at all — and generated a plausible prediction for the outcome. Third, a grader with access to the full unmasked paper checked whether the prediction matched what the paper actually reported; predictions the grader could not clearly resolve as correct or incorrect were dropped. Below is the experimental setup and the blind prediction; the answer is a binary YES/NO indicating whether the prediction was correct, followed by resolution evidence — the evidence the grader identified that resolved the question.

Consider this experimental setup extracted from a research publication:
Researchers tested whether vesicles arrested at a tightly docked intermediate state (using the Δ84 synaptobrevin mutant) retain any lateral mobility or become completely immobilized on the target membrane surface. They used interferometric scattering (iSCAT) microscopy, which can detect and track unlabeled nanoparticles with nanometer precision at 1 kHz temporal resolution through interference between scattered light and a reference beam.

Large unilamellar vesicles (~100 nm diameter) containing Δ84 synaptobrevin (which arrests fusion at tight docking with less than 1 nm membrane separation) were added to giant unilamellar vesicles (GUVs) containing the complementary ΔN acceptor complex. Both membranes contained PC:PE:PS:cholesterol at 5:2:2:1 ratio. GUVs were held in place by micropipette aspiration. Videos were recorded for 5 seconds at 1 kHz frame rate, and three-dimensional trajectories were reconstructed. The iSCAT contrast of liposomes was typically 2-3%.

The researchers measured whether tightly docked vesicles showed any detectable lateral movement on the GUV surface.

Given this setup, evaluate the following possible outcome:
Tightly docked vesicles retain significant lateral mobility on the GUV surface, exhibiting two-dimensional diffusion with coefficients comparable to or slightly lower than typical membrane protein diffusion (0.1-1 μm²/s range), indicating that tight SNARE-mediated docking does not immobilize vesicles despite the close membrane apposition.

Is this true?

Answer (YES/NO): YES